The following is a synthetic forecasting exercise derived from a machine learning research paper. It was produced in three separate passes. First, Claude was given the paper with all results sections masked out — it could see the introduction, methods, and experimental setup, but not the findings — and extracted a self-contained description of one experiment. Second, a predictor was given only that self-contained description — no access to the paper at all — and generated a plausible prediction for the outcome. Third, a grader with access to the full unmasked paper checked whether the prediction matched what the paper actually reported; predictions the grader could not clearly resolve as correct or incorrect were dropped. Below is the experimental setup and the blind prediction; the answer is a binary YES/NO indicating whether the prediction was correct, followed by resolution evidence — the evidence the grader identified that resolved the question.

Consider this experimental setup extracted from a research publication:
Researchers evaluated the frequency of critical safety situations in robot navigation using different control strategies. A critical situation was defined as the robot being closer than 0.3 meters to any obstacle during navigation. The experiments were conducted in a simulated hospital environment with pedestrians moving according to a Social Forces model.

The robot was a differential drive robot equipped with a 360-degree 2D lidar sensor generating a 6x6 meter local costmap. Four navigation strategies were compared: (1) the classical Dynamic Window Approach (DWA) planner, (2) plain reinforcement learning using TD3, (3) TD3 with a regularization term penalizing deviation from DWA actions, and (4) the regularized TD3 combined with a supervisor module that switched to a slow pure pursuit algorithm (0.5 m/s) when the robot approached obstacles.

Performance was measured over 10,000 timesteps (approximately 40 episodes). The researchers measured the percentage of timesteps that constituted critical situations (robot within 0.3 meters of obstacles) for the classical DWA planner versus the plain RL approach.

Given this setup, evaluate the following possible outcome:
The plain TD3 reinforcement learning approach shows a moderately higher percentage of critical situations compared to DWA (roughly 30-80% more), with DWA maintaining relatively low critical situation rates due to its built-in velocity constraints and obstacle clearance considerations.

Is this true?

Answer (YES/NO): NO